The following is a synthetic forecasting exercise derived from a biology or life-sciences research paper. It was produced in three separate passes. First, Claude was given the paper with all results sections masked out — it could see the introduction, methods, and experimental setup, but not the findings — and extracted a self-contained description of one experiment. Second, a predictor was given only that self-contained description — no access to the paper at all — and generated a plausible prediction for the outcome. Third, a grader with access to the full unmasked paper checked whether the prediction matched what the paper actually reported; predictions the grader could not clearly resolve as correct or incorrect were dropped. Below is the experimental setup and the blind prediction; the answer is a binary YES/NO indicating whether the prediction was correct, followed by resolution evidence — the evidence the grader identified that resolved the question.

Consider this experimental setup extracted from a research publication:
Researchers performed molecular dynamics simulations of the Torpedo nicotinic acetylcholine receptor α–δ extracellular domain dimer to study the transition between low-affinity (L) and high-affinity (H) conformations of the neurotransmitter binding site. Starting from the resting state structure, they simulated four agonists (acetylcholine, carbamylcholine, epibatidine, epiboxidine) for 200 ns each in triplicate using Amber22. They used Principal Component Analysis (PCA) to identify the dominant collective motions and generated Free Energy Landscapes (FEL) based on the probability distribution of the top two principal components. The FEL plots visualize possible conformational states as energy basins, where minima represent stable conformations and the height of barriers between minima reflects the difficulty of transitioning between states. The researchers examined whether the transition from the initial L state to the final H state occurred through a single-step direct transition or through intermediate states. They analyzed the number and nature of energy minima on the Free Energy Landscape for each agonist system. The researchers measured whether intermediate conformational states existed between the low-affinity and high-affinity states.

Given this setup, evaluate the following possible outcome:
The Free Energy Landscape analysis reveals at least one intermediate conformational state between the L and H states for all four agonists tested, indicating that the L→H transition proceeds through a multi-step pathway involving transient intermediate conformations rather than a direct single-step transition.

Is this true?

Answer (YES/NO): YES